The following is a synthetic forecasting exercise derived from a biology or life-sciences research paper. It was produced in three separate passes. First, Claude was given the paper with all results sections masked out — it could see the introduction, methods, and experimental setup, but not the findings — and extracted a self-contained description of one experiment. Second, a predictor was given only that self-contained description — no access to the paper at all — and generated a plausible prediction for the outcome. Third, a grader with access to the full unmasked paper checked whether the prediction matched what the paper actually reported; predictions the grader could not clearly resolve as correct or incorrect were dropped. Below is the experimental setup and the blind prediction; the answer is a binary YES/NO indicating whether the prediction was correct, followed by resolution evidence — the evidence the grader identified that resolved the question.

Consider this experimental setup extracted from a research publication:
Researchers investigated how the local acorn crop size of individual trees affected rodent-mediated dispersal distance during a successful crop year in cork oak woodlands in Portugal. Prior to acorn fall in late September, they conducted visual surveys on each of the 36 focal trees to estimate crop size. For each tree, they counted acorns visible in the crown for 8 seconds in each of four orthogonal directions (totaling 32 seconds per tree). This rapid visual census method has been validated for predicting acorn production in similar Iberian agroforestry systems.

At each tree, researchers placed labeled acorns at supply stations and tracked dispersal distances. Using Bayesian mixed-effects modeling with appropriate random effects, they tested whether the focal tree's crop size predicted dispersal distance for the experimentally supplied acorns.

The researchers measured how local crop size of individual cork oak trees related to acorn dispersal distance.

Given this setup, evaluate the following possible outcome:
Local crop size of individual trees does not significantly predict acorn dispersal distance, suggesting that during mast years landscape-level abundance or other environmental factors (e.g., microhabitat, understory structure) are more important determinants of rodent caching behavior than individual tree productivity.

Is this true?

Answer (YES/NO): NO